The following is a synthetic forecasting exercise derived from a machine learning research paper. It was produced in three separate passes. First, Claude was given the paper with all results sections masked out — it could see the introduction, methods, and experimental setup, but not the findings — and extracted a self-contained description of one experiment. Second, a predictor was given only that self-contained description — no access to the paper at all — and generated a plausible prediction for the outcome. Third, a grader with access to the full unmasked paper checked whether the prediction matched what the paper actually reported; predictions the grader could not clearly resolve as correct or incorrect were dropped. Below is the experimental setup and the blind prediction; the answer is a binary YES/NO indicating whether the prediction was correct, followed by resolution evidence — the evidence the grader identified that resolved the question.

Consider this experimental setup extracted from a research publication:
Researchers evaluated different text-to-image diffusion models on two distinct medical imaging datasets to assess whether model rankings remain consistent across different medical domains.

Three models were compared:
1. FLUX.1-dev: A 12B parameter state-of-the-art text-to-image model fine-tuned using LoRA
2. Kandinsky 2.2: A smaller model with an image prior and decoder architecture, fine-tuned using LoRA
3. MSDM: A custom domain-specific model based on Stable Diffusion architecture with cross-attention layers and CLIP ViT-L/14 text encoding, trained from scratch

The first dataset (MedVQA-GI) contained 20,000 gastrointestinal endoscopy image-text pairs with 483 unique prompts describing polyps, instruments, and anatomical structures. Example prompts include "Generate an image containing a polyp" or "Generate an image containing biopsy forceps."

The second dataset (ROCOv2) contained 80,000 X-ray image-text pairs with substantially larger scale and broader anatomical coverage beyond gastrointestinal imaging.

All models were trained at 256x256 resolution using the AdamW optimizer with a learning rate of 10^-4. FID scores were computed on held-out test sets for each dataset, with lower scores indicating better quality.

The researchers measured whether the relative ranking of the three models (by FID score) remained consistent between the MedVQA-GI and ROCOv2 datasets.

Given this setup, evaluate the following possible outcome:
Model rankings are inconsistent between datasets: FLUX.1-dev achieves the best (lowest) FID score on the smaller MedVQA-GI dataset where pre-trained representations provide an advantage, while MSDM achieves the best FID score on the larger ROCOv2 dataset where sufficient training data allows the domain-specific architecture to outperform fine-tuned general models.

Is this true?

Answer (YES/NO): NO